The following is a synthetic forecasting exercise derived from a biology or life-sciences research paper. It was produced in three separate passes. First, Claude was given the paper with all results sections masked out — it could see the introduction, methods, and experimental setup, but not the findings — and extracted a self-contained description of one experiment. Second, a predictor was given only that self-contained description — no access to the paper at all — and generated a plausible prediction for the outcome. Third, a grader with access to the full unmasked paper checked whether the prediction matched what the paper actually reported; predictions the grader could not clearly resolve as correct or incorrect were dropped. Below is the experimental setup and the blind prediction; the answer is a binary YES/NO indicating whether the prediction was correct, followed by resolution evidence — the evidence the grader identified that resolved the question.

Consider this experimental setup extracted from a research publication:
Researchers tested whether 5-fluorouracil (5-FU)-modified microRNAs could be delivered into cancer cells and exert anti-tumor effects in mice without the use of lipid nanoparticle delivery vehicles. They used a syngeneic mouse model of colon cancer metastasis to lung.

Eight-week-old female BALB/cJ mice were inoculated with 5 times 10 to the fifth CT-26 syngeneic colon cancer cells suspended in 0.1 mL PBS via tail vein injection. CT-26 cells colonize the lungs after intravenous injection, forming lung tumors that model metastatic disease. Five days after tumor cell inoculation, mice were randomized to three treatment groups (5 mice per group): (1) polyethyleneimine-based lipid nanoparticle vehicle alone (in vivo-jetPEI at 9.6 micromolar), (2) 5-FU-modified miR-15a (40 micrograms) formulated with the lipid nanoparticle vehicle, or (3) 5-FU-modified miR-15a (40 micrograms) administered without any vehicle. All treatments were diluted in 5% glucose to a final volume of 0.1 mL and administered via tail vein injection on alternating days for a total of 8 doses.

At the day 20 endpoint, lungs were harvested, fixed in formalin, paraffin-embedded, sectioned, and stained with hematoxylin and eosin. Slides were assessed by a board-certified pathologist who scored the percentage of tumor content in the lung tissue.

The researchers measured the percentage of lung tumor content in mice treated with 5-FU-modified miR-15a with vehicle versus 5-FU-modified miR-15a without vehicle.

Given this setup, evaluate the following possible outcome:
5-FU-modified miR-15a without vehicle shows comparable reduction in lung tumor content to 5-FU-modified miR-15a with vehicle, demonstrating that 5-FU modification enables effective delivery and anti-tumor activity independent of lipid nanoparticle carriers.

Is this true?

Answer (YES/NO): NO